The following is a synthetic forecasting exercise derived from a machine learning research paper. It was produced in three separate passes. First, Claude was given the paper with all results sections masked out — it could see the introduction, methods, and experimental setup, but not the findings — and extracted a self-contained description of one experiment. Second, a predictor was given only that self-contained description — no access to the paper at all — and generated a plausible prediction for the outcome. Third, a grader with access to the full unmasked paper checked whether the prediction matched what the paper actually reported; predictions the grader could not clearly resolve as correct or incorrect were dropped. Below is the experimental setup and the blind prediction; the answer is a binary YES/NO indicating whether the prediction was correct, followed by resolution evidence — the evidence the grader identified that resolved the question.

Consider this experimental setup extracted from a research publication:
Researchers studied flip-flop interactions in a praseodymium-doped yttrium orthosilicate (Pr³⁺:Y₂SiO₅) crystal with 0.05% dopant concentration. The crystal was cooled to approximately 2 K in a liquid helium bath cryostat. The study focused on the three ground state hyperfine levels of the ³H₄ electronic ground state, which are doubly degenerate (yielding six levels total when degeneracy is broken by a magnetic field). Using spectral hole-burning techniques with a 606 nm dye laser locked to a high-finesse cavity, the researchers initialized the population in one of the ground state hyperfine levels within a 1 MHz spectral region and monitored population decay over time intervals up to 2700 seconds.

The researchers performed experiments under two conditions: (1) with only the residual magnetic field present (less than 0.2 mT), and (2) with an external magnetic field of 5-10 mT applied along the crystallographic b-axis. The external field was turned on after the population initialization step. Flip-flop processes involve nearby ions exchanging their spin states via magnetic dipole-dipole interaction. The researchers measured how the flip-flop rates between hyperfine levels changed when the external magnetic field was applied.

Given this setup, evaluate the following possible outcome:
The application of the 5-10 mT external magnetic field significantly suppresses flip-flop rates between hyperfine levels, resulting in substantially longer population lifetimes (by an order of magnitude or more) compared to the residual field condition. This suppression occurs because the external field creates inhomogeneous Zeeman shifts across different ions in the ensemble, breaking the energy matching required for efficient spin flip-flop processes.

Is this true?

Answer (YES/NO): YES